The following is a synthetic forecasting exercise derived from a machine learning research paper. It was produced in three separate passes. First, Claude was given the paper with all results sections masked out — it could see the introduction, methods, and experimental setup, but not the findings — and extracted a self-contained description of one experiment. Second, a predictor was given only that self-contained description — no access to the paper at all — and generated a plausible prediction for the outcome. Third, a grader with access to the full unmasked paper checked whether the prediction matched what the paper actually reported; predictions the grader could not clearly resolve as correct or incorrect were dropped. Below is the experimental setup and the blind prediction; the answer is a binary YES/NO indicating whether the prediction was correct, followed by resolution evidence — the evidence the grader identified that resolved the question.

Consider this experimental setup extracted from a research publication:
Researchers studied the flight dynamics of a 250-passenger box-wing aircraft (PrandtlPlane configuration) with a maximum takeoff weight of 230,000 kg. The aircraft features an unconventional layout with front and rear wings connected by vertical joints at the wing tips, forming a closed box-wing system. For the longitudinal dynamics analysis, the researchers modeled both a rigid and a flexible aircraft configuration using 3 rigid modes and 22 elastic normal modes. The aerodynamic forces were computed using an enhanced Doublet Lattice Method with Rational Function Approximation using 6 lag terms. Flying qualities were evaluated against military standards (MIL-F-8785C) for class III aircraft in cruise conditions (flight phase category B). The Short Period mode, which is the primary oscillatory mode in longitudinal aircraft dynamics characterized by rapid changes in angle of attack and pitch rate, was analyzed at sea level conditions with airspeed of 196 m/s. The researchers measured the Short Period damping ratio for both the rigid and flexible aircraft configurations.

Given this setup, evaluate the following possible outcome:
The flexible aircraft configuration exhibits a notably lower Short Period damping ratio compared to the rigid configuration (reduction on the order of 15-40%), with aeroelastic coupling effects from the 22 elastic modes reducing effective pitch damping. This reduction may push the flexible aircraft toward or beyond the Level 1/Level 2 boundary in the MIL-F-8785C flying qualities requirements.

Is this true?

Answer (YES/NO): YES